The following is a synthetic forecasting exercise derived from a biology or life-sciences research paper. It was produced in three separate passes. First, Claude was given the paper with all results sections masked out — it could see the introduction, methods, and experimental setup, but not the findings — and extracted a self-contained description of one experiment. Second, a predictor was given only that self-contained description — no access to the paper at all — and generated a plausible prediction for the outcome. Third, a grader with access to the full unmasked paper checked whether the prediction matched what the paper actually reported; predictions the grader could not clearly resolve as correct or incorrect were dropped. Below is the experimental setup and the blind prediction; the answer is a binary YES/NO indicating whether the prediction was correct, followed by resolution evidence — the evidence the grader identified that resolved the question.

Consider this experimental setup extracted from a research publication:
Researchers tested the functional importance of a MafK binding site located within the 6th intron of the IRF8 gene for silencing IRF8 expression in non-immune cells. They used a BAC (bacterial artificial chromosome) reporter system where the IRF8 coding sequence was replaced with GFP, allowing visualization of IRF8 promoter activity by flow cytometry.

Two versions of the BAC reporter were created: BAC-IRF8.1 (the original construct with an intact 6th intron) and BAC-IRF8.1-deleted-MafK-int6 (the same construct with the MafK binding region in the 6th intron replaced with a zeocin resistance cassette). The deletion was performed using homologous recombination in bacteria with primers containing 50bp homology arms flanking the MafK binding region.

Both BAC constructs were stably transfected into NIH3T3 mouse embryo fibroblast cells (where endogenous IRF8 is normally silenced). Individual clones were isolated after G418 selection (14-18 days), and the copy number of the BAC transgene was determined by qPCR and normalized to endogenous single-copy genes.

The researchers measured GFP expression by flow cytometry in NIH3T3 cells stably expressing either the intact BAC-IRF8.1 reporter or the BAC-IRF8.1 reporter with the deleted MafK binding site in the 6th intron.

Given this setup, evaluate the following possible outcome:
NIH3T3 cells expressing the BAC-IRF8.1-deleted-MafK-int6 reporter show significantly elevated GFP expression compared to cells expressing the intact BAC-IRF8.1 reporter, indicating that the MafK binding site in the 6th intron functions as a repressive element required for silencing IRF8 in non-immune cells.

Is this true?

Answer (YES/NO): YES